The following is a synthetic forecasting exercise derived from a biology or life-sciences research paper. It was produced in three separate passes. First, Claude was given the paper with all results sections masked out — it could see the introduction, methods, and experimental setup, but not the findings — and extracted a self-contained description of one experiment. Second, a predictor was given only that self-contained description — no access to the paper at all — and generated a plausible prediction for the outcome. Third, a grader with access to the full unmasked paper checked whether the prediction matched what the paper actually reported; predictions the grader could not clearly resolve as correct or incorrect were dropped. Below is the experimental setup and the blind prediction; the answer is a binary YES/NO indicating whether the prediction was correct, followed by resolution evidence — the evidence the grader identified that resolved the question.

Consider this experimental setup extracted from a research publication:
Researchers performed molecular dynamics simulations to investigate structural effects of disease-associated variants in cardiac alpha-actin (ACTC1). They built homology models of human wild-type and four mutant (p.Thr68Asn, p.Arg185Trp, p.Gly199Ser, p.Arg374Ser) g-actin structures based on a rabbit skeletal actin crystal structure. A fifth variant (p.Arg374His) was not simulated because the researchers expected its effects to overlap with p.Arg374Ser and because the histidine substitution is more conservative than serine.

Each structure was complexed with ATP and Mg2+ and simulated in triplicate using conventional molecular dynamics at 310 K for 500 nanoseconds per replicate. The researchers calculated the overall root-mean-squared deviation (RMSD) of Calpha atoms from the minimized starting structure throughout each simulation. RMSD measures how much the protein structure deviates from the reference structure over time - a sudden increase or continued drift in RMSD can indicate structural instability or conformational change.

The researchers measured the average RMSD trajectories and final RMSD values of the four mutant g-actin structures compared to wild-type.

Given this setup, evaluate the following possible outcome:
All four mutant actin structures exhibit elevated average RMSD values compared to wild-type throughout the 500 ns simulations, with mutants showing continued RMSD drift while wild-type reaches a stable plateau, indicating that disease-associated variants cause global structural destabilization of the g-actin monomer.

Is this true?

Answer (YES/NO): NO